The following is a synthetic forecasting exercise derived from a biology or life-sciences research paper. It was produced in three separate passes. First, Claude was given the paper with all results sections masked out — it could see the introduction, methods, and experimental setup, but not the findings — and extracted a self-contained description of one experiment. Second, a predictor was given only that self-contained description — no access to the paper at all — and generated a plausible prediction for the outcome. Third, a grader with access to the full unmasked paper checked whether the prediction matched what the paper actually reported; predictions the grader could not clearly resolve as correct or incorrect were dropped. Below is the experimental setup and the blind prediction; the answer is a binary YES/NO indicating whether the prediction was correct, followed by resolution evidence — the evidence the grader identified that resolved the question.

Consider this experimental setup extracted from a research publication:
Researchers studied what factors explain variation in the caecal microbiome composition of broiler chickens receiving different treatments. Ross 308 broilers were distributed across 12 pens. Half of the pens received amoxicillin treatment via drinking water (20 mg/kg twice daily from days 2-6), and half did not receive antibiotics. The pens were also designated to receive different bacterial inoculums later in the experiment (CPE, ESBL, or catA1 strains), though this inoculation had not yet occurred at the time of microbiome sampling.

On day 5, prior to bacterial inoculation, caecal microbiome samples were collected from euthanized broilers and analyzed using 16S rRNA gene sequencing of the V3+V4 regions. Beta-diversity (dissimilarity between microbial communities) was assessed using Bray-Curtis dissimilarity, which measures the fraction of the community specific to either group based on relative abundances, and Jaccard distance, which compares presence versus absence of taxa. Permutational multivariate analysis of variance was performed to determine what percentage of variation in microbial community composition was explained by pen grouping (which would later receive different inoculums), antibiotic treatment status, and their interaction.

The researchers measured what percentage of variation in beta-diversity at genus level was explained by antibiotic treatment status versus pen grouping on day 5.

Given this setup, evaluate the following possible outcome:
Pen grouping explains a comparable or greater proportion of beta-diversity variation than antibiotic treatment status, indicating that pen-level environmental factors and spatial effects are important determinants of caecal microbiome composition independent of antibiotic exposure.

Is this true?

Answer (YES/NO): NO